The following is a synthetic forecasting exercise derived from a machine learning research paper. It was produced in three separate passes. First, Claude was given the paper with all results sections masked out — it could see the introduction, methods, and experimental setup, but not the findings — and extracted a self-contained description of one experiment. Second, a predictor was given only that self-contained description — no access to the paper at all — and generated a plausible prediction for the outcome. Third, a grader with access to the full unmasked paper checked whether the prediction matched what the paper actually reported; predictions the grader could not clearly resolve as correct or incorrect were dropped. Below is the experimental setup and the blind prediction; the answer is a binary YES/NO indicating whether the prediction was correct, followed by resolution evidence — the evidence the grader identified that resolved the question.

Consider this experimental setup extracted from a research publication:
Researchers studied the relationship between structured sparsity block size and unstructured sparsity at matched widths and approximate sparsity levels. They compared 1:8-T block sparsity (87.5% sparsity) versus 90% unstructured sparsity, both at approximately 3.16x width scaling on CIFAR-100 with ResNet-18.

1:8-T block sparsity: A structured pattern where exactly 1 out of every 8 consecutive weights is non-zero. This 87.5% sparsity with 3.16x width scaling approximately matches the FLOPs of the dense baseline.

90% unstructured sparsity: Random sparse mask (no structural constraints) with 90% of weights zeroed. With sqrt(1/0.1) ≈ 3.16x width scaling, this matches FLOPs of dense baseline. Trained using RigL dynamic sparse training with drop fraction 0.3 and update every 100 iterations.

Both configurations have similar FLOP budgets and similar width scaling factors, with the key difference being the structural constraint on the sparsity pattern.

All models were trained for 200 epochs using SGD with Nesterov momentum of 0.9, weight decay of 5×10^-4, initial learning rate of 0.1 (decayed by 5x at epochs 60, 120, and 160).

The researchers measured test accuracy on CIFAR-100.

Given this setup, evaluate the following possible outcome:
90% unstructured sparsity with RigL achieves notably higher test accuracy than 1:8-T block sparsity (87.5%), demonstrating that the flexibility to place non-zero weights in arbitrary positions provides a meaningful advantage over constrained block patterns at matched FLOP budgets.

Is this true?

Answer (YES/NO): YES